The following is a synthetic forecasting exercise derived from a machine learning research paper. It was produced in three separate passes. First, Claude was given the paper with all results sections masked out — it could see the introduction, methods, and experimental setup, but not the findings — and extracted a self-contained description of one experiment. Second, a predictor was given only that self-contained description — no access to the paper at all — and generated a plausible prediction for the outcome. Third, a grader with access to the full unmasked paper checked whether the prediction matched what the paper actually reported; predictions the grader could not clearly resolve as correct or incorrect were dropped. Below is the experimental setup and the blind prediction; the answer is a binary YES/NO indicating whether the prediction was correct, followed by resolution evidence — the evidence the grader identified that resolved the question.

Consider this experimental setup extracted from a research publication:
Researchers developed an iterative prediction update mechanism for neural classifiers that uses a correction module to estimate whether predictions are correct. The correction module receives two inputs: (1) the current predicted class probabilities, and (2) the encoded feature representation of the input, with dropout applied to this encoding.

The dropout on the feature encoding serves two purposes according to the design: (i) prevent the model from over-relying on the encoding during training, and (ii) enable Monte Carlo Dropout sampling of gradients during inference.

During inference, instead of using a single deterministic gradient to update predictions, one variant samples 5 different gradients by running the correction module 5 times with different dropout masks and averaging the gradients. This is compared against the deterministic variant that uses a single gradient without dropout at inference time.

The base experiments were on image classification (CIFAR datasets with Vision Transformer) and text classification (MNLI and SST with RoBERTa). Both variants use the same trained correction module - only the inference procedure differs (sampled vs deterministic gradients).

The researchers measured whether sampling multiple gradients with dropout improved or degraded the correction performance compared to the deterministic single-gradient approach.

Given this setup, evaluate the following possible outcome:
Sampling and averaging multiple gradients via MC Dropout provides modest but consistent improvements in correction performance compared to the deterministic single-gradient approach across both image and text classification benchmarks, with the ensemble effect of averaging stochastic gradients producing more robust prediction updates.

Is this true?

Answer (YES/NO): NO